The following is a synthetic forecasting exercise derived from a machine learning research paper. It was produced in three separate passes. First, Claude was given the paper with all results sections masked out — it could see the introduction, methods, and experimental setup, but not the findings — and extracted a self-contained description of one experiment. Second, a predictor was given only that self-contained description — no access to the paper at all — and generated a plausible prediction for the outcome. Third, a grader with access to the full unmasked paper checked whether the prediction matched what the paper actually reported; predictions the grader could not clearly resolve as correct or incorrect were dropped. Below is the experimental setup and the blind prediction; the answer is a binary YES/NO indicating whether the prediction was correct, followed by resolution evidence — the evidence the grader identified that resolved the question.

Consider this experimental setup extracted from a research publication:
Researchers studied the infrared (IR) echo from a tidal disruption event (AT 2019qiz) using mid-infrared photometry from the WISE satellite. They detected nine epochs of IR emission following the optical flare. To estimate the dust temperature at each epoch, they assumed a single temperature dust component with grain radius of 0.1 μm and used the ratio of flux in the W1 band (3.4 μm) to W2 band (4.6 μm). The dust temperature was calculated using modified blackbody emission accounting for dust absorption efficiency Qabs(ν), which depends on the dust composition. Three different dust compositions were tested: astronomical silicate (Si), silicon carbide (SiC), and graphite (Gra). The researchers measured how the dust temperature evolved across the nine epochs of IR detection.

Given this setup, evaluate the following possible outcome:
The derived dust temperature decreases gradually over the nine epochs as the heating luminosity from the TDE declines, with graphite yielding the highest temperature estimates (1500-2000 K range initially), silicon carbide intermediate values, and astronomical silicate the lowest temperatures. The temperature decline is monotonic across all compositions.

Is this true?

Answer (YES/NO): NO